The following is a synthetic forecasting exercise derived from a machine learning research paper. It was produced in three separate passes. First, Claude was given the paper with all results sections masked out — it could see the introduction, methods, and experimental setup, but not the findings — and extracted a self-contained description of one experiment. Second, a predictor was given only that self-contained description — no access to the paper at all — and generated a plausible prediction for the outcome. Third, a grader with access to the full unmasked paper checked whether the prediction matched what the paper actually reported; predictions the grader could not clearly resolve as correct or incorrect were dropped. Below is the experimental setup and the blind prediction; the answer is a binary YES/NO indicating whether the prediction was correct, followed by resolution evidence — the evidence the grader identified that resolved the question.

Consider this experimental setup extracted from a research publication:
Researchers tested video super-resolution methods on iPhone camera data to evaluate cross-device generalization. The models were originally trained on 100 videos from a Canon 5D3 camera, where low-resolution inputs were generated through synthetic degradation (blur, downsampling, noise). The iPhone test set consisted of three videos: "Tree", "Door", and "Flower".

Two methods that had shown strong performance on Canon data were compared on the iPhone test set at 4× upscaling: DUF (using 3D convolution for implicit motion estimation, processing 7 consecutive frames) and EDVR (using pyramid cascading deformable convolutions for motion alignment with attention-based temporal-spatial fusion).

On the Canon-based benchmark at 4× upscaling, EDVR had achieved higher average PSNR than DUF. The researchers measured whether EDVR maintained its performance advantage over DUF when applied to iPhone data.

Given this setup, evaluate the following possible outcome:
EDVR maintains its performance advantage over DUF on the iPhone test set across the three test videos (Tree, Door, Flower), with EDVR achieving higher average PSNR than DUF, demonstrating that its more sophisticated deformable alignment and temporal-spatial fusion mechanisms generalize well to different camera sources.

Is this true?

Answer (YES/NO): NO